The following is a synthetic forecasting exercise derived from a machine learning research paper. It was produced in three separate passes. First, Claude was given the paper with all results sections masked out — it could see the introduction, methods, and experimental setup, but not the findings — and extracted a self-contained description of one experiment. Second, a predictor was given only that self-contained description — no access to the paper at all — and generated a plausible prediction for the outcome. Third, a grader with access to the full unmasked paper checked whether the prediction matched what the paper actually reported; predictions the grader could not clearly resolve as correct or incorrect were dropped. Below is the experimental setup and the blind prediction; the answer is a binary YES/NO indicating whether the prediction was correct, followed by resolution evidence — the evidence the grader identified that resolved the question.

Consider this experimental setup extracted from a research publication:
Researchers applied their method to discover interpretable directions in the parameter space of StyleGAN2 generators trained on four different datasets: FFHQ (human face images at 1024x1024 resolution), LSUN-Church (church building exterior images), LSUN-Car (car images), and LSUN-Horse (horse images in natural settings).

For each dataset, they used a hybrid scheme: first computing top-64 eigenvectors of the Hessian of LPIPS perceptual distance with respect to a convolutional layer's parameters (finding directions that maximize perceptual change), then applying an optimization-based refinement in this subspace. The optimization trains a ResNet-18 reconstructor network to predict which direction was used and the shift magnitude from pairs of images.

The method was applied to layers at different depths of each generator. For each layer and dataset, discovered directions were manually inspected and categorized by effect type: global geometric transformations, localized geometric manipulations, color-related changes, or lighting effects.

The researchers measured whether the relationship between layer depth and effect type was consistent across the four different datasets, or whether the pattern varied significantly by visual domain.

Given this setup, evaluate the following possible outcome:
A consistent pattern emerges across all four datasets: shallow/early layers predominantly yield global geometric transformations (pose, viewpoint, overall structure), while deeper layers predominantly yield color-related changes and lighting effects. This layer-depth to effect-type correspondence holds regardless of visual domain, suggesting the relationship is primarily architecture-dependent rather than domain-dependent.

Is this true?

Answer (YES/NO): YES